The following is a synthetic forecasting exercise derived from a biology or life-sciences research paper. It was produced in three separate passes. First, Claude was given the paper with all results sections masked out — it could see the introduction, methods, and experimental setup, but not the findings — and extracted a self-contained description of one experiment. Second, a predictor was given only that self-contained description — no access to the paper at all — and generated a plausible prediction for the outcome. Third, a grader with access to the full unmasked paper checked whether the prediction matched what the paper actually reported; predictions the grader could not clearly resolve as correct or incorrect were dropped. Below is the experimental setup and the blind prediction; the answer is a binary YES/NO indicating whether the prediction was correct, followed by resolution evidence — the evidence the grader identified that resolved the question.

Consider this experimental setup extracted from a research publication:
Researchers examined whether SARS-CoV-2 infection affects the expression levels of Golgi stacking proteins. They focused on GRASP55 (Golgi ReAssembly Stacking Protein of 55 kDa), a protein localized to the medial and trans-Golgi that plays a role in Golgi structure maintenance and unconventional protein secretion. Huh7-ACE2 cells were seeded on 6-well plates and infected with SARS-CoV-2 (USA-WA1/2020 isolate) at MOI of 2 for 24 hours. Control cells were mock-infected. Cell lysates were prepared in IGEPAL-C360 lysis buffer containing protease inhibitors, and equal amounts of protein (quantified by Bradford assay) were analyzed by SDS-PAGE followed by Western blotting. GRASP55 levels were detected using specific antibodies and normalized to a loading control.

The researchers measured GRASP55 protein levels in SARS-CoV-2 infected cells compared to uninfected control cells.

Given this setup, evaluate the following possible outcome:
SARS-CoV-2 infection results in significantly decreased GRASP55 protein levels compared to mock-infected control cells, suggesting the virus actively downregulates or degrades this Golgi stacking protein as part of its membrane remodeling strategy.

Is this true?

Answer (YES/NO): YES